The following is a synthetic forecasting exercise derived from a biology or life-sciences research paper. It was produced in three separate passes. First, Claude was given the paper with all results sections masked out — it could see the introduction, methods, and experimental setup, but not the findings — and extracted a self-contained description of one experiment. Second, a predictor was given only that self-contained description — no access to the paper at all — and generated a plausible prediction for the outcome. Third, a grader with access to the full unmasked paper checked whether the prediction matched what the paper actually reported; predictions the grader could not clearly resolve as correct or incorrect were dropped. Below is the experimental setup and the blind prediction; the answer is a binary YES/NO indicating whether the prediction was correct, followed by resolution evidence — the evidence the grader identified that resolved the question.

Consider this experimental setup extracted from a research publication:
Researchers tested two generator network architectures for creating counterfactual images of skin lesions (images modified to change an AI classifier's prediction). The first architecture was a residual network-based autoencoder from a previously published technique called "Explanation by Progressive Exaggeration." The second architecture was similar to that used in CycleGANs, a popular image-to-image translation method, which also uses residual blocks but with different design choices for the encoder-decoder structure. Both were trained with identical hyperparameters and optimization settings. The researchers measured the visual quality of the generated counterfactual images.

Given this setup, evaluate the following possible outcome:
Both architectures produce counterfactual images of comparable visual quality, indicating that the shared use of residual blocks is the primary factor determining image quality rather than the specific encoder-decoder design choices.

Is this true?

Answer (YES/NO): NO